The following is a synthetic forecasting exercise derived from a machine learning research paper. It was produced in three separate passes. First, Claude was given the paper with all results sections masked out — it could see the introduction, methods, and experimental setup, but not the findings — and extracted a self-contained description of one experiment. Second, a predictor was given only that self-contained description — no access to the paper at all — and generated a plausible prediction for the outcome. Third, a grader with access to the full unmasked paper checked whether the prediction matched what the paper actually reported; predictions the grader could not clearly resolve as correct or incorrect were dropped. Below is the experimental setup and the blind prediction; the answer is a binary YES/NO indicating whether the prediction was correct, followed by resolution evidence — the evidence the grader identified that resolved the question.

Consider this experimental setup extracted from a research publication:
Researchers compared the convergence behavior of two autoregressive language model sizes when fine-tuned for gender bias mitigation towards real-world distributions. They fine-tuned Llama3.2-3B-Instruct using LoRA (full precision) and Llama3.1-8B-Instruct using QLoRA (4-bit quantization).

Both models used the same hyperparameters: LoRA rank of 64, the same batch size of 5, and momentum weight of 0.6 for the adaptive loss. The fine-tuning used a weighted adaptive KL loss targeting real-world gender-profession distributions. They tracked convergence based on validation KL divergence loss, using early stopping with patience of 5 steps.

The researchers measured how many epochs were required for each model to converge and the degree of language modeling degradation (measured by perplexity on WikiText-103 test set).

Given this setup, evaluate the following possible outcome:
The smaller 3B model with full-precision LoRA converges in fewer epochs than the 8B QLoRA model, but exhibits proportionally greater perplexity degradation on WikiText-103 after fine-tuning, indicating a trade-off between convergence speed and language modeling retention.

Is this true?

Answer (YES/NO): NO